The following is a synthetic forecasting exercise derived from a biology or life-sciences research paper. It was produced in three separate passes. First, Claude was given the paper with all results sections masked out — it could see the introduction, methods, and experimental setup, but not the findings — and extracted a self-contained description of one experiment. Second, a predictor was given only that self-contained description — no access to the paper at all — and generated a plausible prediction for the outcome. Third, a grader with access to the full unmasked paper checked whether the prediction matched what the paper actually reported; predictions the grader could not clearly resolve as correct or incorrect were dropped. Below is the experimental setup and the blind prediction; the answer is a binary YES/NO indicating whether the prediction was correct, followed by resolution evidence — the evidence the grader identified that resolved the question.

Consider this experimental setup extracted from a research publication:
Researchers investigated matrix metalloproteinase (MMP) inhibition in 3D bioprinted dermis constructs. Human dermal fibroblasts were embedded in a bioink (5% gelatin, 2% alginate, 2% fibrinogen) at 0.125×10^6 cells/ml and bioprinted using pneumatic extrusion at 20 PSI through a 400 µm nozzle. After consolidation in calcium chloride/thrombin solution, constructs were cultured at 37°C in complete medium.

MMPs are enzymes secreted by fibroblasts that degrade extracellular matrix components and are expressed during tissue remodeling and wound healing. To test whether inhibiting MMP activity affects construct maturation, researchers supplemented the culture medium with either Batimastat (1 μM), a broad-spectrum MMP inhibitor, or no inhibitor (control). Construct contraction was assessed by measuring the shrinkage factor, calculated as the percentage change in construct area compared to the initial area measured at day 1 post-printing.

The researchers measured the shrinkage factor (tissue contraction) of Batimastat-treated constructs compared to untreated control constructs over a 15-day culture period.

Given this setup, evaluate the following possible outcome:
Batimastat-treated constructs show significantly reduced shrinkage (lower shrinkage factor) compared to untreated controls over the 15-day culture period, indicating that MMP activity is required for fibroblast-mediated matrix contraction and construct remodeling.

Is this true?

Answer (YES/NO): NO